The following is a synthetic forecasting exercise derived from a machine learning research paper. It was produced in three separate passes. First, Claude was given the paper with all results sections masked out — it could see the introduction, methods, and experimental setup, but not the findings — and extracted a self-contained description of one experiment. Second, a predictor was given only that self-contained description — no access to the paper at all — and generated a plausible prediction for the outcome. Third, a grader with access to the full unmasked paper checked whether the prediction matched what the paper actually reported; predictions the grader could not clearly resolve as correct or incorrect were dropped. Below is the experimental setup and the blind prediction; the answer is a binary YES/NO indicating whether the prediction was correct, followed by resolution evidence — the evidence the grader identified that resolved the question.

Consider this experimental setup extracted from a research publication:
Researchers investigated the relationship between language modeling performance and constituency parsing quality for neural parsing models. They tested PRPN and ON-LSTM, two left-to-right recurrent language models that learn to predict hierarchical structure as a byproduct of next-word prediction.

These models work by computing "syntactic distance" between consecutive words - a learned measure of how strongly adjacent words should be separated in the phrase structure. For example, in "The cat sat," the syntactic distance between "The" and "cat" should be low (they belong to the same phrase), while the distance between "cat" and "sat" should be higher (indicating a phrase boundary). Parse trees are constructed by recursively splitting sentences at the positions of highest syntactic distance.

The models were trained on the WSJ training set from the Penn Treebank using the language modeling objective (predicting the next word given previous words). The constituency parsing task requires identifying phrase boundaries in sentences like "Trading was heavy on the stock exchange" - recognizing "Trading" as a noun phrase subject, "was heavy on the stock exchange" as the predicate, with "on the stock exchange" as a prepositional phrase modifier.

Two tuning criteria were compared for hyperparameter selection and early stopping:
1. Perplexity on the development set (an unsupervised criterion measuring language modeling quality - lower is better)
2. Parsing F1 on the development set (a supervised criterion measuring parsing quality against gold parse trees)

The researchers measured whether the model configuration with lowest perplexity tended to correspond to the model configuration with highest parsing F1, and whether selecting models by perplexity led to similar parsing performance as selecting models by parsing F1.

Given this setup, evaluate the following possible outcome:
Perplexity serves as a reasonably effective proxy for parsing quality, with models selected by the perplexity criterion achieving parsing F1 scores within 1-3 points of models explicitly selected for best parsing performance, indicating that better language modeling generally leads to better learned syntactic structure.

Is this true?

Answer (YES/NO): NO